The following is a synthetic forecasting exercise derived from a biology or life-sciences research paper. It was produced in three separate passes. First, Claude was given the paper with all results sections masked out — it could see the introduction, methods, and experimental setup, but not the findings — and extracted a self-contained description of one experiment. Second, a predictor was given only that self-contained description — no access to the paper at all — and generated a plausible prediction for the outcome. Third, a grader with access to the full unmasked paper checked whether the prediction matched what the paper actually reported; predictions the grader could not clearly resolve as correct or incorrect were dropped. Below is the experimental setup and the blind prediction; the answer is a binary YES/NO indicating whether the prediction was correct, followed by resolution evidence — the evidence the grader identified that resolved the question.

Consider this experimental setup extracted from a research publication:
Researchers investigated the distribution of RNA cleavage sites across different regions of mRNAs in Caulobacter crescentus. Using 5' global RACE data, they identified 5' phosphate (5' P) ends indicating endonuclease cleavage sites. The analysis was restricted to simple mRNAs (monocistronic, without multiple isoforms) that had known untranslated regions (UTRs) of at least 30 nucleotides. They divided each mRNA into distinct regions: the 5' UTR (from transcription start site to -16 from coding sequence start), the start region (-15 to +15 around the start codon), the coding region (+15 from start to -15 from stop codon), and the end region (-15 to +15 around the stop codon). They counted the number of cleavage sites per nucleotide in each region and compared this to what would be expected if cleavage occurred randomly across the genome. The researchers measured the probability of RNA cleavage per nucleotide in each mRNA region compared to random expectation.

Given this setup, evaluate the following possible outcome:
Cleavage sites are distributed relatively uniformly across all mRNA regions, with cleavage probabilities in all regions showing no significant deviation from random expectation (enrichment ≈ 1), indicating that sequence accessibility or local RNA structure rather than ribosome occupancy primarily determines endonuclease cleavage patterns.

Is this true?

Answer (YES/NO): NO